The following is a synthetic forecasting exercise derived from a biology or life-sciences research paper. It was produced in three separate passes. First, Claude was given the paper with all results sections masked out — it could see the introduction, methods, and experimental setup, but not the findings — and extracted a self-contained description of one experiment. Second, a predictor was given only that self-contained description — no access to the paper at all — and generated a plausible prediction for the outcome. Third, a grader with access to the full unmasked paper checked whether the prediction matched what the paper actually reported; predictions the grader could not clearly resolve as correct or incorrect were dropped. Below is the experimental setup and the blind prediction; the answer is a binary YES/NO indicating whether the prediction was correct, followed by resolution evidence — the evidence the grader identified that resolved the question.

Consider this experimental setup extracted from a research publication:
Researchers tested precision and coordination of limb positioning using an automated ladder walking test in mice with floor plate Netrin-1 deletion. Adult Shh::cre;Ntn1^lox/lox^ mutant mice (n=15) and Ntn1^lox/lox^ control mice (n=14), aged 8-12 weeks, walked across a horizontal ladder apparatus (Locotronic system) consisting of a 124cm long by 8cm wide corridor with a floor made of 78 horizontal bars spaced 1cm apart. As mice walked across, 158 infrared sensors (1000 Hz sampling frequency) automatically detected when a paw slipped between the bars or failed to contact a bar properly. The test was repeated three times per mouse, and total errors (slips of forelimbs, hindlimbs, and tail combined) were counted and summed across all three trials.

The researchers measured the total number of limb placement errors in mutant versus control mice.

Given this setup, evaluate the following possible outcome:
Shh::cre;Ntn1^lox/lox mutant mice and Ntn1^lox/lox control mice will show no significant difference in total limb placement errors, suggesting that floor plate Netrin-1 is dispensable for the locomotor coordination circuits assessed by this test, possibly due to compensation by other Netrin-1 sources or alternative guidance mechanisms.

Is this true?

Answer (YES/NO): YES